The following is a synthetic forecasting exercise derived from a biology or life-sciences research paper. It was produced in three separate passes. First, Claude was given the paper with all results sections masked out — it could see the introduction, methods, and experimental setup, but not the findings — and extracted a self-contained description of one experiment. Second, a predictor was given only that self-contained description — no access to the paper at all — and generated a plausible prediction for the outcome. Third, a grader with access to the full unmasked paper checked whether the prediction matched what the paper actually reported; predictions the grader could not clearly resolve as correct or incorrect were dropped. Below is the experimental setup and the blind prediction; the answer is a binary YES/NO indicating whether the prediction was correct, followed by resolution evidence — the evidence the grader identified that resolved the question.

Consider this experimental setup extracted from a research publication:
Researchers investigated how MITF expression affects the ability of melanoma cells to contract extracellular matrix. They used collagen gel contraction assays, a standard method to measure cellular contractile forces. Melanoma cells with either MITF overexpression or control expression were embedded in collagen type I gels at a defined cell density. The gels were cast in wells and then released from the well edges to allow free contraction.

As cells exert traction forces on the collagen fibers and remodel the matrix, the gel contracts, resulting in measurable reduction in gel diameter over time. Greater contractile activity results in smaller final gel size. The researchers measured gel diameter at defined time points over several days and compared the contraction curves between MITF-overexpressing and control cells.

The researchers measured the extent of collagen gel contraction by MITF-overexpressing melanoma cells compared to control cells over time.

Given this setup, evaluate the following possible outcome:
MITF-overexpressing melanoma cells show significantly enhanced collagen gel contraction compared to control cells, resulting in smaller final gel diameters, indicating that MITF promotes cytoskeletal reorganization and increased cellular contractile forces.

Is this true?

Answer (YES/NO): NO